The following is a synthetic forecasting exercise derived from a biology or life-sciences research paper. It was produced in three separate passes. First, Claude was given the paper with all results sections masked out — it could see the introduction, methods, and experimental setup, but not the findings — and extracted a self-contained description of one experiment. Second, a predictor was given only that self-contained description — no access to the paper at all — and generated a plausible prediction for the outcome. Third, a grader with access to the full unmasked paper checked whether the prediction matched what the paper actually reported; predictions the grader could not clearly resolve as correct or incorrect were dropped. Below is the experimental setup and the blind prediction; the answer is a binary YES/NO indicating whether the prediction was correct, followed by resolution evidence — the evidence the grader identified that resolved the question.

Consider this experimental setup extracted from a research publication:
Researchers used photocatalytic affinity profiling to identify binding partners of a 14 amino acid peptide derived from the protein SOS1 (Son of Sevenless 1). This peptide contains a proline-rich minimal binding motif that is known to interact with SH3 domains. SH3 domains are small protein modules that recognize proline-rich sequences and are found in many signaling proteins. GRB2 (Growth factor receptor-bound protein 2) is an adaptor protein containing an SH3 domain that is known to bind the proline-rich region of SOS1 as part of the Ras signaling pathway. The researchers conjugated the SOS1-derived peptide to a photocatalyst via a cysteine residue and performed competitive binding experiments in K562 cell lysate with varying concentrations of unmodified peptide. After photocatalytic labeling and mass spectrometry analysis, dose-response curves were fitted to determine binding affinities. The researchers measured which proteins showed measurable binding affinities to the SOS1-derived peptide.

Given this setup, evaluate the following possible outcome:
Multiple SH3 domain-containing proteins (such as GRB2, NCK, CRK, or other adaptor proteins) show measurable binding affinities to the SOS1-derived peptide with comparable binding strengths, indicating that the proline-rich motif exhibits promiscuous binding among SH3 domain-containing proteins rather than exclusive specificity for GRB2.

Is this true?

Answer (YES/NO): NO